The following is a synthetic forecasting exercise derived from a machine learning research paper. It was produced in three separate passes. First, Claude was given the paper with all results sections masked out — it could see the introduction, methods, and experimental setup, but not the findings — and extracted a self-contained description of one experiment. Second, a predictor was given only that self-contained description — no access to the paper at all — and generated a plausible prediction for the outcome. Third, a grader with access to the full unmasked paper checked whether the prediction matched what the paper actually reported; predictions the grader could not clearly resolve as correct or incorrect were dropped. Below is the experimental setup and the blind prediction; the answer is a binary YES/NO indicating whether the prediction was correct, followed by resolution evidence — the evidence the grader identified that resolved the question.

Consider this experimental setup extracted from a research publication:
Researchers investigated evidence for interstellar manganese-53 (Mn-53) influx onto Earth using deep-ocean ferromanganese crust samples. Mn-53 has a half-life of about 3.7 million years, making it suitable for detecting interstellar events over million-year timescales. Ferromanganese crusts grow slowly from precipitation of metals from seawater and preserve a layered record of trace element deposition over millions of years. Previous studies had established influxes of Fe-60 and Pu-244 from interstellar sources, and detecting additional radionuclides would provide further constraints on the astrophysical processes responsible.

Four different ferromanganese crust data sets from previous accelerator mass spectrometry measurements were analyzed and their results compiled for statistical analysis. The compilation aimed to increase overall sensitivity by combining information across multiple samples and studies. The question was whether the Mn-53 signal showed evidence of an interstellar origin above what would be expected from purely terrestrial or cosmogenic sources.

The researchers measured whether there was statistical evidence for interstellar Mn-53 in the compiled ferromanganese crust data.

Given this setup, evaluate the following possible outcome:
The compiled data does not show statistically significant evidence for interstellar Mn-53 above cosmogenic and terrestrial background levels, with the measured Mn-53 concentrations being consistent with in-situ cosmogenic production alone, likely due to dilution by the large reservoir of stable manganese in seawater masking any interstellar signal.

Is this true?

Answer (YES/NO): NO